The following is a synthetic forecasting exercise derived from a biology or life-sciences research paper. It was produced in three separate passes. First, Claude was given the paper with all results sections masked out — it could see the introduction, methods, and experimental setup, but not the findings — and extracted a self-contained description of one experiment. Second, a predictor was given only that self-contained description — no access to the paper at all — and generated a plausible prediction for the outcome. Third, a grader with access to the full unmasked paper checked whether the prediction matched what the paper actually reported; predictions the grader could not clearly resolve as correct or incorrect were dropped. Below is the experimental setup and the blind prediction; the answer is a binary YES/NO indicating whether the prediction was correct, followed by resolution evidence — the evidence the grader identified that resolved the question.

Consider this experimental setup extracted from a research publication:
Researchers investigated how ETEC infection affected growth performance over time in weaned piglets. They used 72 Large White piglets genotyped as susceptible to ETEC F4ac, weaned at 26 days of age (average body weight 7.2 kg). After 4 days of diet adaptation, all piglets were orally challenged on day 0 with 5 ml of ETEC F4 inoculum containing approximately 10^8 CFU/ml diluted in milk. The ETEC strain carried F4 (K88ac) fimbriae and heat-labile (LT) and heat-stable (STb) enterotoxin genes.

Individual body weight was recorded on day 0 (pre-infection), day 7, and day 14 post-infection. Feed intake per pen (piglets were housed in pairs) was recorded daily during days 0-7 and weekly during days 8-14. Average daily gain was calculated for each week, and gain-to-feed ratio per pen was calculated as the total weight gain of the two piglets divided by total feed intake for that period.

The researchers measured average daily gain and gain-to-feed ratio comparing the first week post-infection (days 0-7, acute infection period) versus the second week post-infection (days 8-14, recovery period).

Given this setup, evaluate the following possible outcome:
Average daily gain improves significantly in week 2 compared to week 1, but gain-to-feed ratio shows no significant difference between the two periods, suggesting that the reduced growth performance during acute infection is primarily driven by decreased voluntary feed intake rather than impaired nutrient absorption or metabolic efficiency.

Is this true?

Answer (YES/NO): YES